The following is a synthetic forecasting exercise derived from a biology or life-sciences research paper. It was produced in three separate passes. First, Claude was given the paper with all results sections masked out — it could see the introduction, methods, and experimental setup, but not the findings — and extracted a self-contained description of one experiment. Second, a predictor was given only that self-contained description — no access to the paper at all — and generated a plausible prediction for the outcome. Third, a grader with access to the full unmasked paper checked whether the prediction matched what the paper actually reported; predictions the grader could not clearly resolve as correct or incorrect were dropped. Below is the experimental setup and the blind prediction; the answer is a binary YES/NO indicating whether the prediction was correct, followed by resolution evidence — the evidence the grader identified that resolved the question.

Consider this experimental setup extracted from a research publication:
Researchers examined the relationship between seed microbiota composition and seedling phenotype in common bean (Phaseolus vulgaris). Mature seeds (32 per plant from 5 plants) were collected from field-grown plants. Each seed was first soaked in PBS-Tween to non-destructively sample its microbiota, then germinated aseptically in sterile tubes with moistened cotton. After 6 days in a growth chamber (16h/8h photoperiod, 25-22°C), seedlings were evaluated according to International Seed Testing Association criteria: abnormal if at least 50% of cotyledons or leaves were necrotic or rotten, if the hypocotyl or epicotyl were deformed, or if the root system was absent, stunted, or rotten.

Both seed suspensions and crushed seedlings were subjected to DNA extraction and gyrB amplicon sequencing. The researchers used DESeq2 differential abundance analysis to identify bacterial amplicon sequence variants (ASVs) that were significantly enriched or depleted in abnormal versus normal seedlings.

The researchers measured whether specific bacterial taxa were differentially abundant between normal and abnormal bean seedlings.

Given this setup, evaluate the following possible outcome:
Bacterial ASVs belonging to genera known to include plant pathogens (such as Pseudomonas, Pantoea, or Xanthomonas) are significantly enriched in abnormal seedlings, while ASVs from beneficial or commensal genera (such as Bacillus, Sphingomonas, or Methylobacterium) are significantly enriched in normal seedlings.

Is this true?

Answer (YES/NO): NO